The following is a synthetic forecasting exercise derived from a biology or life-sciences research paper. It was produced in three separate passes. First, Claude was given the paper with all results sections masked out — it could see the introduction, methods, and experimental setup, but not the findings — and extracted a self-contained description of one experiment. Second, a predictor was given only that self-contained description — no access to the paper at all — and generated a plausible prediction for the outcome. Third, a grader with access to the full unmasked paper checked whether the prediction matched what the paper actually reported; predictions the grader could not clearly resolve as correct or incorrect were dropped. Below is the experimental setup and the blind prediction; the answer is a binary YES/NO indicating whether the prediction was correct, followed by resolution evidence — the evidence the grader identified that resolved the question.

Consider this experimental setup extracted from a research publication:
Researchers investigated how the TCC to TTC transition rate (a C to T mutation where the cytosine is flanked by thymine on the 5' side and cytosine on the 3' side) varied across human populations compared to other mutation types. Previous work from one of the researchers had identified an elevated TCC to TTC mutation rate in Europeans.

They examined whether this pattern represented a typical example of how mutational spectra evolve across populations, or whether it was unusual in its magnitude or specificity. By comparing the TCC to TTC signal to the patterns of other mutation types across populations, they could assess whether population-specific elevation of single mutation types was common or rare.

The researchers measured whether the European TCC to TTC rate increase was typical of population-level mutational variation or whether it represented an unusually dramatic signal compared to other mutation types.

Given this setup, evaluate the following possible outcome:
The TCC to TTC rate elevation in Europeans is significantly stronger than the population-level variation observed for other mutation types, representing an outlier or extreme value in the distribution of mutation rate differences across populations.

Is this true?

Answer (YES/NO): YES